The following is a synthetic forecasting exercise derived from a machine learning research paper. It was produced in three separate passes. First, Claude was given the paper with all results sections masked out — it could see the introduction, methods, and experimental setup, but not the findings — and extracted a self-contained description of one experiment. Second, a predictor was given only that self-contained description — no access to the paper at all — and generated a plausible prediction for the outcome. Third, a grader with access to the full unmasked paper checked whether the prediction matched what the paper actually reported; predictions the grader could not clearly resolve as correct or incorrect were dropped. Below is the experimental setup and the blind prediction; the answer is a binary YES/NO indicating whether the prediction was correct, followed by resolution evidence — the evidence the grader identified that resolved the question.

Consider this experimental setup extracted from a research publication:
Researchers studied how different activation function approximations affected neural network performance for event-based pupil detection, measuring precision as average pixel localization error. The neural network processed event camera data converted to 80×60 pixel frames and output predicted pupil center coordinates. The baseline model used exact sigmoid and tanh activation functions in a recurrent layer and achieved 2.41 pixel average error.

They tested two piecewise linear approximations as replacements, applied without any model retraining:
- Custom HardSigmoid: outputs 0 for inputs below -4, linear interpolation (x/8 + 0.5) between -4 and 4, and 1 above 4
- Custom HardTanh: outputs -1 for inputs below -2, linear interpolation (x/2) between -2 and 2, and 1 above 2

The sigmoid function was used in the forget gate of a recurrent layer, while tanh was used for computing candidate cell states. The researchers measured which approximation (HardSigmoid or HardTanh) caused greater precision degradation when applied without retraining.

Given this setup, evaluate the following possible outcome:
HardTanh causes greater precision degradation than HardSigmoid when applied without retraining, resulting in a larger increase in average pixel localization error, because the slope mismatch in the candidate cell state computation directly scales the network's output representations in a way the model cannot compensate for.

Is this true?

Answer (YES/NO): NO